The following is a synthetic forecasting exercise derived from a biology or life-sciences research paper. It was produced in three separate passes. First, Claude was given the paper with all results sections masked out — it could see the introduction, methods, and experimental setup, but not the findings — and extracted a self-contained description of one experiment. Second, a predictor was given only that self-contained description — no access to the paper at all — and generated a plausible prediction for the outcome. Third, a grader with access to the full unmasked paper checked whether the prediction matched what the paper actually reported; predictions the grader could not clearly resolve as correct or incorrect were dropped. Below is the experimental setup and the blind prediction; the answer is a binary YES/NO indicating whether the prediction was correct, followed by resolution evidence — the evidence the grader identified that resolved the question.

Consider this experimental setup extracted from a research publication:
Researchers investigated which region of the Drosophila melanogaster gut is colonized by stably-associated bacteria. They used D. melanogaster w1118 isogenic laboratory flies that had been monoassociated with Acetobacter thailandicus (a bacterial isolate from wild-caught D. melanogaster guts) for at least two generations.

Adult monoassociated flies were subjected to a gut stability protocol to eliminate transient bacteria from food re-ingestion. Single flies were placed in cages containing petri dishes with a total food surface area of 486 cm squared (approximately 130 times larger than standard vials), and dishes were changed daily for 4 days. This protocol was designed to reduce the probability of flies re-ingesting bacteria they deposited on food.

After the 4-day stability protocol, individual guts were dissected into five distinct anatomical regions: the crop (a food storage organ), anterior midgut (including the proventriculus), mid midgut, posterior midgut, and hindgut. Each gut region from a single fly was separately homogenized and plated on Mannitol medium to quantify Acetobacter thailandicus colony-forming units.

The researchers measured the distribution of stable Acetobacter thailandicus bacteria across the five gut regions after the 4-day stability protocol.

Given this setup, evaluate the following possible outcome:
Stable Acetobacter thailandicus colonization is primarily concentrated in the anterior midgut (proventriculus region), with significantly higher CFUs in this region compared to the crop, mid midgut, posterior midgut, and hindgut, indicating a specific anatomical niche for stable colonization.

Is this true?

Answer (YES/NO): NO